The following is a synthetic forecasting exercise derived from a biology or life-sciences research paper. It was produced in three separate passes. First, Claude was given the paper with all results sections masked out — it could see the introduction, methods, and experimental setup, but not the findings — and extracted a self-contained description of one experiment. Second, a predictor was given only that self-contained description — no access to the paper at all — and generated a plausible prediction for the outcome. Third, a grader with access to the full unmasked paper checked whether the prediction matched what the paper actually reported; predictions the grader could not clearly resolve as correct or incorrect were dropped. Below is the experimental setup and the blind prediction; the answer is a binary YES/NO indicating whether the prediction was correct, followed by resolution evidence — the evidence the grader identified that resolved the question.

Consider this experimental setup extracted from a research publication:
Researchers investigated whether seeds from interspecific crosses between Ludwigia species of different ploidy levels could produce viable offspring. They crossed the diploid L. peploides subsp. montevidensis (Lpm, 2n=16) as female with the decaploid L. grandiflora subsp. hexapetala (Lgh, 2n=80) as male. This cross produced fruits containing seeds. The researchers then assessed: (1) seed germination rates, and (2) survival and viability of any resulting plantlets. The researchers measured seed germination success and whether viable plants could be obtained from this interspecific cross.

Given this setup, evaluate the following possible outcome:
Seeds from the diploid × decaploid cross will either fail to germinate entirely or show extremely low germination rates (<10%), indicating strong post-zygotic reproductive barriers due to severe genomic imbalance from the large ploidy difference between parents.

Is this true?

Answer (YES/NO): YES